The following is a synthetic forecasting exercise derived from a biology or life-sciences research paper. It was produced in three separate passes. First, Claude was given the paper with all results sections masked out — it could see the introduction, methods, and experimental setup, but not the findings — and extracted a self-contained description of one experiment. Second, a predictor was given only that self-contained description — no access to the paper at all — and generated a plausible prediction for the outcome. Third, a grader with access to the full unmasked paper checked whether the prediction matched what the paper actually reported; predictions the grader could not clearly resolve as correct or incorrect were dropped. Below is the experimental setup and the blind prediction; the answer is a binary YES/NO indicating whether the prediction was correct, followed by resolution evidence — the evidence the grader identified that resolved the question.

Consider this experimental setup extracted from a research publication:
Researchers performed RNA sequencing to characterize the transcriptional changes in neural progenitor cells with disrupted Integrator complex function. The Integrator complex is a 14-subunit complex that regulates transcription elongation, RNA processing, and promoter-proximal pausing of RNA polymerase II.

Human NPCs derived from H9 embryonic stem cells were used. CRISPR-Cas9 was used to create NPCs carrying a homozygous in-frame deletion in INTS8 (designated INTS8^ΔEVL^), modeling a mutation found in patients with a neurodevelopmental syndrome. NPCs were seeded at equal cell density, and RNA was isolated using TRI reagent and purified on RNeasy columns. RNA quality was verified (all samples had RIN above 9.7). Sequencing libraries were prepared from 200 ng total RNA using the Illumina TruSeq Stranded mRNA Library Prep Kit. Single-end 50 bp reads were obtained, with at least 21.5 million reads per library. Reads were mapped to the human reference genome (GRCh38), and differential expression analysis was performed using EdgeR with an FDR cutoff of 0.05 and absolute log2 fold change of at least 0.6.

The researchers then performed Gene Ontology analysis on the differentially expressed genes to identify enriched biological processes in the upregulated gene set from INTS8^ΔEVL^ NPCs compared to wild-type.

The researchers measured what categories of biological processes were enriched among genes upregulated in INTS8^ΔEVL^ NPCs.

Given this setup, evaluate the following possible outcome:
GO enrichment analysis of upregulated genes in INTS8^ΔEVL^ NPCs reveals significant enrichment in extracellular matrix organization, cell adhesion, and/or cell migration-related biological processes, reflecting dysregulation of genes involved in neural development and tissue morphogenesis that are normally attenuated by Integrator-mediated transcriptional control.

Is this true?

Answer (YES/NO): YES